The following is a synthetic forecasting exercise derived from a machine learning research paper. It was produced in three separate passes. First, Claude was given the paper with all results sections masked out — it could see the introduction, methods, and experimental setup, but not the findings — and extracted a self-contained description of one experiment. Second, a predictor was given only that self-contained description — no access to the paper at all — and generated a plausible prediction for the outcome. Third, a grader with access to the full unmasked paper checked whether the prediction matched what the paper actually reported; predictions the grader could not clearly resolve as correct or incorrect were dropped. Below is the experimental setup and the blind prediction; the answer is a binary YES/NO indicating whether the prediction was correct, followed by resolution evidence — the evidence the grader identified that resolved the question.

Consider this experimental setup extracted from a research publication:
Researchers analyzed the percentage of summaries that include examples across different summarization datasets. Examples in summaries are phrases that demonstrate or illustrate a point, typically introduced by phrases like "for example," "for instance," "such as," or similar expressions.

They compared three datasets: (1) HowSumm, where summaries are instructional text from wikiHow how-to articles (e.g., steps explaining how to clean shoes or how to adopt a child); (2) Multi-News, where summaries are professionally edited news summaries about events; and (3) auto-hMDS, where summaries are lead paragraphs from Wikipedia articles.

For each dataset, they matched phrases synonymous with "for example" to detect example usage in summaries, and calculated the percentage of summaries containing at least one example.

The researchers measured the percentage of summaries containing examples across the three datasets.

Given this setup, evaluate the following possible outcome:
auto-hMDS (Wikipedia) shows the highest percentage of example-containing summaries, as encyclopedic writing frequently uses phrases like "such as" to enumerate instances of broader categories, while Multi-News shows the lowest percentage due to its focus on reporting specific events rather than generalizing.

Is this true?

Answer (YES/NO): NO